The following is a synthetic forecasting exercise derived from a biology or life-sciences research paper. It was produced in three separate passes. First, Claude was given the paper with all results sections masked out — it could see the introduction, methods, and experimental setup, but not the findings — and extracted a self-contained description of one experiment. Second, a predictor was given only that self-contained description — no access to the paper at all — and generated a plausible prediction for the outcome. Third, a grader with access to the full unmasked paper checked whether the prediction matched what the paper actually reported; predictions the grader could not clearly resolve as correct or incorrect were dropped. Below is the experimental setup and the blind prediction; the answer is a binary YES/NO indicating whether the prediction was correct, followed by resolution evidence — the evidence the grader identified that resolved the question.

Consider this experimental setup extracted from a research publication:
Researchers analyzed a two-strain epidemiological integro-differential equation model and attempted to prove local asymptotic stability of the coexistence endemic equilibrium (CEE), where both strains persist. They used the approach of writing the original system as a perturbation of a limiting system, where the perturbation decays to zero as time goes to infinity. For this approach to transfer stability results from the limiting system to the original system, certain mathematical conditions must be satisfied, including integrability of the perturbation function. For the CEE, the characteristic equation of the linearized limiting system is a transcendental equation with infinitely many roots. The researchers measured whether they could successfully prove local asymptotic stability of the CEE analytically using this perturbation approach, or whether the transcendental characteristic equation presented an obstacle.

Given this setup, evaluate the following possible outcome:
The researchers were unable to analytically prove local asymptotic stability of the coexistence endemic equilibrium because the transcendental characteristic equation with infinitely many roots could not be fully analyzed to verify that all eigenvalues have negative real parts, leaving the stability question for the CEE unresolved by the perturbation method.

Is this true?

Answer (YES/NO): YES